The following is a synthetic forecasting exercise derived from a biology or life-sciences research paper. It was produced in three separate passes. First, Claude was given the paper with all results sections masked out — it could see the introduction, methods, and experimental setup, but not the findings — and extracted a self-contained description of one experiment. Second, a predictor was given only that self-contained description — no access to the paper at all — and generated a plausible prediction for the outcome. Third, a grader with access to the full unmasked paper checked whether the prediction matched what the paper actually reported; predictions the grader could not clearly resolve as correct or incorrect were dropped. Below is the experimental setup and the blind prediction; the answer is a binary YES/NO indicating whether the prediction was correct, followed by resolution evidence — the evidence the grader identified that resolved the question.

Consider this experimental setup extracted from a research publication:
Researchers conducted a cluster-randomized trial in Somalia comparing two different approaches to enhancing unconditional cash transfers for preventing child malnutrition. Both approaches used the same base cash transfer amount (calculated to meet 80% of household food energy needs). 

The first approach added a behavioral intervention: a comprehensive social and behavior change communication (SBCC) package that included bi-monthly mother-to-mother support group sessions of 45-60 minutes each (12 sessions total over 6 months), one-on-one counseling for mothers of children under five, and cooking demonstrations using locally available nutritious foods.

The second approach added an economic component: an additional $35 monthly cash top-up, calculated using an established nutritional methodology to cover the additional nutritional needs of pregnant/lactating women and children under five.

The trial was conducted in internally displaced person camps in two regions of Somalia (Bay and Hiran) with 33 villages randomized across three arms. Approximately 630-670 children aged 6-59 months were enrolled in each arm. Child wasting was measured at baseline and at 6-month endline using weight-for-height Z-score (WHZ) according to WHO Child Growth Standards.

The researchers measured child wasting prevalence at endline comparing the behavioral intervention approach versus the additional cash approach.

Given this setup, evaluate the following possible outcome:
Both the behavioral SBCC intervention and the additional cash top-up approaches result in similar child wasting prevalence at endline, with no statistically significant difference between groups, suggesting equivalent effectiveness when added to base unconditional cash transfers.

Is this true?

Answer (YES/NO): NO